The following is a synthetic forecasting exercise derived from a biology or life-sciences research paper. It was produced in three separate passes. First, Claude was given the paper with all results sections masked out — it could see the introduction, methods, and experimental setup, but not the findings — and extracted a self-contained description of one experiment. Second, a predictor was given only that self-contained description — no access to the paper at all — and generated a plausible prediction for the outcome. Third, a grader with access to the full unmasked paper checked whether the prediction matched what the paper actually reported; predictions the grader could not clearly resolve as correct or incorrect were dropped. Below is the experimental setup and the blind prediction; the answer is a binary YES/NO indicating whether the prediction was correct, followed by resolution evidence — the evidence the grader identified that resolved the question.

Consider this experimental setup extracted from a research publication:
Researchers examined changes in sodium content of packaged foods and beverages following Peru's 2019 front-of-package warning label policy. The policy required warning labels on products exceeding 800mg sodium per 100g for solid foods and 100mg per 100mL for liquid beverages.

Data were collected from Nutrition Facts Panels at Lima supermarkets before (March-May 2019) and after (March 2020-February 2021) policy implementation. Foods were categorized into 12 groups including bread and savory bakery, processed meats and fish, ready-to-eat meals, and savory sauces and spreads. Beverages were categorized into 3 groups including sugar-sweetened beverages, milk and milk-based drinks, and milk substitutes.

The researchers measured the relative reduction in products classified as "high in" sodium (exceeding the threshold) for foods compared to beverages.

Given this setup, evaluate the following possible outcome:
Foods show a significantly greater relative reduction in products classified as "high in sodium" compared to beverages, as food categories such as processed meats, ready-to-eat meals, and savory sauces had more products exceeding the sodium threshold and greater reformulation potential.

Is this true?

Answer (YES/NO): YES